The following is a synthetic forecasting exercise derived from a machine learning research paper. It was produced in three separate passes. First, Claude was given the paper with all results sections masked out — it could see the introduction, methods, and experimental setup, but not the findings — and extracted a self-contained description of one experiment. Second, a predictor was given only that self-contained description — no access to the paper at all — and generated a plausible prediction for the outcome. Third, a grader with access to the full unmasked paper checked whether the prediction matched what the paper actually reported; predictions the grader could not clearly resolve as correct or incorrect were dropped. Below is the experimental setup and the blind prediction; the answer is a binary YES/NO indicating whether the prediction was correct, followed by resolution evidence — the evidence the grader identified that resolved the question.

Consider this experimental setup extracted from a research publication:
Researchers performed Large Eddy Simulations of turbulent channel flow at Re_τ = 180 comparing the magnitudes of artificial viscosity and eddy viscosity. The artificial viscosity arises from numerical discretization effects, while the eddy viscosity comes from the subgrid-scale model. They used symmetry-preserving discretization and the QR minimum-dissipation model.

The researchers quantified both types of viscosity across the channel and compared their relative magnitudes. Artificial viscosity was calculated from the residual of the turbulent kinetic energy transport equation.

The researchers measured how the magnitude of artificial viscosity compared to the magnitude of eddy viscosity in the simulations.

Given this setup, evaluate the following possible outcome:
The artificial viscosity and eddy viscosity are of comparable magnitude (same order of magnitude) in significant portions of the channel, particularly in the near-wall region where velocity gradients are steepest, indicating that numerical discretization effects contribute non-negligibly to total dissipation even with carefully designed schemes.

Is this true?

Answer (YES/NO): YES